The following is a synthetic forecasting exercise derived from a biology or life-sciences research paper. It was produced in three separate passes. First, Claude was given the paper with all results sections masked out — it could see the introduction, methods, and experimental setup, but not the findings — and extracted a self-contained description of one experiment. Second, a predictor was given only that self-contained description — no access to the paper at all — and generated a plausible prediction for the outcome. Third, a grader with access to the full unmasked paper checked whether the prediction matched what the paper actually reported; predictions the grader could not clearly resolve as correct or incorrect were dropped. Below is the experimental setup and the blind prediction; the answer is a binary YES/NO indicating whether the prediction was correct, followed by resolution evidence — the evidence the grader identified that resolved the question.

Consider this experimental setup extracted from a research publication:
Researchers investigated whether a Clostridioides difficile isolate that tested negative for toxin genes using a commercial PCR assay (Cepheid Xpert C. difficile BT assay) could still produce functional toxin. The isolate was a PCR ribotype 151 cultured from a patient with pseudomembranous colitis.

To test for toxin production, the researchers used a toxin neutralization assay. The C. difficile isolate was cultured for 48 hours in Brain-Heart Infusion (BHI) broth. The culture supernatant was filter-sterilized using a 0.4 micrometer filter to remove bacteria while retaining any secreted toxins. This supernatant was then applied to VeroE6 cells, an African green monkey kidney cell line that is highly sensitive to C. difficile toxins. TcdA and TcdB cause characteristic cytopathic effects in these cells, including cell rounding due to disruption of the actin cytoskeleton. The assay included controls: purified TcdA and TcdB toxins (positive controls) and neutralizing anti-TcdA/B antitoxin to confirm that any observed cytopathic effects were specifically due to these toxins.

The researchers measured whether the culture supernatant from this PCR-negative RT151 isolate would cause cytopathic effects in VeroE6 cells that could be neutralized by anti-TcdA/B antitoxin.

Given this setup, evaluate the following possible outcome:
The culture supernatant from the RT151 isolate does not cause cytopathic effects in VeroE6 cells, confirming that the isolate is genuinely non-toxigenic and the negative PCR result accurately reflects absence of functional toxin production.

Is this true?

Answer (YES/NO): NO